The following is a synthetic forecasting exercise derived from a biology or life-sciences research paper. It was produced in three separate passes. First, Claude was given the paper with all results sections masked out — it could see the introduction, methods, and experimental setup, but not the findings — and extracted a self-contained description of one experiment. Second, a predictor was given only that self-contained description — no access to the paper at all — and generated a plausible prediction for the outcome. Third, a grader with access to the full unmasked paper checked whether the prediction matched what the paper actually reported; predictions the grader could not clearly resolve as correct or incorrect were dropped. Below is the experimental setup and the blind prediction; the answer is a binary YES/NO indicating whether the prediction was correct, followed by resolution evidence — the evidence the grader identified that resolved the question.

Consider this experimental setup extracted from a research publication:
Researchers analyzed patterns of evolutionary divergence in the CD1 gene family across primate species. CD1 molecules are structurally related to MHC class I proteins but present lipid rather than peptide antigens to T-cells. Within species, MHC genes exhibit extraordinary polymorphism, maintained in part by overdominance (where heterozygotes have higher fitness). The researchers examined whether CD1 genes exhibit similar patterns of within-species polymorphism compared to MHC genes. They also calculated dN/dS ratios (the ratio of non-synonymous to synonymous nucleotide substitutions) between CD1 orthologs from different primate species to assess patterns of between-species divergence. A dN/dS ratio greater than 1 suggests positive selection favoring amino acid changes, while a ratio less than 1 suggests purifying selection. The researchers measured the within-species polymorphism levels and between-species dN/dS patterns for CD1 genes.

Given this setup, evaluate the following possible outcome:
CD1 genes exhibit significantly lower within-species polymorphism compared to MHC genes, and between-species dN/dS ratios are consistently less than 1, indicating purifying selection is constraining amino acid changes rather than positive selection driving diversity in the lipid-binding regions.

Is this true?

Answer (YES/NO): NO